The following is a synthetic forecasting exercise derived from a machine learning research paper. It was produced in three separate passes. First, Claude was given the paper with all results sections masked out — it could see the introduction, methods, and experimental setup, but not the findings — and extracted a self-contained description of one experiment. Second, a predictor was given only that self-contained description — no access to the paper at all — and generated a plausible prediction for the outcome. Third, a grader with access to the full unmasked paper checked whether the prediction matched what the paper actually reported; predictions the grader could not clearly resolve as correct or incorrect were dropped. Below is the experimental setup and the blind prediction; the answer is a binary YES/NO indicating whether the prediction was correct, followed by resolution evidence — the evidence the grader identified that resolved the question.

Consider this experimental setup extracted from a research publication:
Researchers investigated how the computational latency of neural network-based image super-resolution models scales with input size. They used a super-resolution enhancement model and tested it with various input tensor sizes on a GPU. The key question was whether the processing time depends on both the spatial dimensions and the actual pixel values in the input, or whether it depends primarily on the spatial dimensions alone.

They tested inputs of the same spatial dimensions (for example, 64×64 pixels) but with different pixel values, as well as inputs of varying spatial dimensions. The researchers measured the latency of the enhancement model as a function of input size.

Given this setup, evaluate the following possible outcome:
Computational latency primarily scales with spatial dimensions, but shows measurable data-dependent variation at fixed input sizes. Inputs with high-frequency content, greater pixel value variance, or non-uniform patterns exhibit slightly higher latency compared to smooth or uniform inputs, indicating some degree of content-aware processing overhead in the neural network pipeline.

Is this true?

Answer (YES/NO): NO